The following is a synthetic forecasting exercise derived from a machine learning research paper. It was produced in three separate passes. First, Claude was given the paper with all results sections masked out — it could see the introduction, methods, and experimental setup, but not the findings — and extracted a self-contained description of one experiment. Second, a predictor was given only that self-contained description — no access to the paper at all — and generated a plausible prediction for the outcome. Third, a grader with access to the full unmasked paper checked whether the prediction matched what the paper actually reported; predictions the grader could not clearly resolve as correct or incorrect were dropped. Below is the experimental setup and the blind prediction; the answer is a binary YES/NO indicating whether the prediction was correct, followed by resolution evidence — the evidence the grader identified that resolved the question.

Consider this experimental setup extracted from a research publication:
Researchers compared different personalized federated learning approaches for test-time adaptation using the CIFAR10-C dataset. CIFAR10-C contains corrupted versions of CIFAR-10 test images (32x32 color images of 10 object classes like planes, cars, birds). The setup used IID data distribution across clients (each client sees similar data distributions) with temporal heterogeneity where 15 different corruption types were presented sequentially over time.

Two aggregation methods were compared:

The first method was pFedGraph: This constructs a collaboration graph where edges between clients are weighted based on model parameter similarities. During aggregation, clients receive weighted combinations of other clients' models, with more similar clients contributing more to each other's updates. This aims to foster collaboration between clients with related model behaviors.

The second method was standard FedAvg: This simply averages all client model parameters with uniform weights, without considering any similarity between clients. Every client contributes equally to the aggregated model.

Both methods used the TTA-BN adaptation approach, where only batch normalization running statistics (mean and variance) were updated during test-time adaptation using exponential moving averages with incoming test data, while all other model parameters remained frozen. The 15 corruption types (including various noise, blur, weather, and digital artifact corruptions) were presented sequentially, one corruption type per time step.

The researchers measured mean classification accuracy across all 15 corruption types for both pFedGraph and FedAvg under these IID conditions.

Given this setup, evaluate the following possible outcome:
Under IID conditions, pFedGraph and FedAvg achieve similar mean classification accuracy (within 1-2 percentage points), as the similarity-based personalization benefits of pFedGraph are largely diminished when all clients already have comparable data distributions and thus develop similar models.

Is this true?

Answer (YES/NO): NO